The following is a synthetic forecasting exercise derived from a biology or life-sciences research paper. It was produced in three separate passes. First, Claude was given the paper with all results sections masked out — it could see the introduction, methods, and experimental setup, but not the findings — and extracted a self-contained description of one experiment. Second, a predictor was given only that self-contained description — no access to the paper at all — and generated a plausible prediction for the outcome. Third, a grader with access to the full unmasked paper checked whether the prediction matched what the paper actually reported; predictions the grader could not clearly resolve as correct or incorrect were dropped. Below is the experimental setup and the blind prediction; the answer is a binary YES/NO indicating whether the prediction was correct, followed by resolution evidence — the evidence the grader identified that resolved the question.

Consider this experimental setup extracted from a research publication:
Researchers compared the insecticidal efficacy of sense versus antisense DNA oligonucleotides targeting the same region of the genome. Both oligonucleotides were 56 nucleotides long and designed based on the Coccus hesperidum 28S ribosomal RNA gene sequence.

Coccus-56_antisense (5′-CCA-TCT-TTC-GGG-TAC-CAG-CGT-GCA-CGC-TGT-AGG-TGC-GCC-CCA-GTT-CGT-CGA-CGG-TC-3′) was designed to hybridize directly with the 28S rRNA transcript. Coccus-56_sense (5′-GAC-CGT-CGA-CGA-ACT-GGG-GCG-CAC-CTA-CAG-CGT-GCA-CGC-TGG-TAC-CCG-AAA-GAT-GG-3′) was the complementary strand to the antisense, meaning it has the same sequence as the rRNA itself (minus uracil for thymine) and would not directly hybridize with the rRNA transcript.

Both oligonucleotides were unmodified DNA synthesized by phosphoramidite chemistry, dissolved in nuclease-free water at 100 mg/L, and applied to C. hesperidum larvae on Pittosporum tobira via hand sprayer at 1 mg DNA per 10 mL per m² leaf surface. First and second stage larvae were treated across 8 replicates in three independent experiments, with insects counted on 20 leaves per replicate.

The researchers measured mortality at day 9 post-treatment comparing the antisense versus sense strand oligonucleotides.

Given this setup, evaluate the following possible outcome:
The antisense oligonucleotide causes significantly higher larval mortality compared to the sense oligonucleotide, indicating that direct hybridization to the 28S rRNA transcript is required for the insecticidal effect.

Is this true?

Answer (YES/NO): NO